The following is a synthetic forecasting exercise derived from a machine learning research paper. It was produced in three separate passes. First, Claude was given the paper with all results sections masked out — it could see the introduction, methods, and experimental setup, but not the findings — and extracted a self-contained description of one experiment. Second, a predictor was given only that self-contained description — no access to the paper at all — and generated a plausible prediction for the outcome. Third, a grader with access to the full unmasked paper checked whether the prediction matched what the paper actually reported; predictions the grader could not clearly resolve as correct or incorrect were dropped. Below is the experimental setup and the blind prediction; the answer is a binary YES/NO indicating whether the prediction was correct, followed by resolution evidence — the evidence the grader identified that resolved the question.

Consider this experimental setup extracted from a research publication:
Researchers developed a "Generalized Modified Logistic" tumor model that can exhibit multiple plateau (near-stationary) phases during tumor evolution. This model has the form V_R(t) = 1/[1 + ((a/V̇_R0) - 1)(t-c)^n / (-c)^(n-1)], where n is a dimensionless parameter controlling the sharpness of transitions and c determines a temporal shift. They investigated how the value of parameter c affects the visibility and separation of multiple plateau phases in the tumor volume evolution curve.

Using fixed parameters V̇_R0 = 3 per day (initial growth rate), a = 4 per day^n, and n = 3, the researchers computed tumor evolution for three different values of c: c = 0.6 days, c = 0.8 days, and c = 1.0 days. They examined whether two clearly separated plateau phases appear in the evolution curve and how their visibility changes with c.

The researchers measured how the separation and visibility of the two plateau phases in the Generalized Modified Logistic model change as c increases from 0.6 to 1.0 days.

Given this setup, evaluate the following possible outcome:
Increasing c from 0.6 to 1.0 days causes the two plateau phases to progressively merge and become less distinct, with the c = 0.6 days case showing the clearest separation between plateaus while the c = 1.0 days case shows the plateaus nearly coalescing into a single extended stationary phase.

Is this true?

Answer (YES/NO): YES